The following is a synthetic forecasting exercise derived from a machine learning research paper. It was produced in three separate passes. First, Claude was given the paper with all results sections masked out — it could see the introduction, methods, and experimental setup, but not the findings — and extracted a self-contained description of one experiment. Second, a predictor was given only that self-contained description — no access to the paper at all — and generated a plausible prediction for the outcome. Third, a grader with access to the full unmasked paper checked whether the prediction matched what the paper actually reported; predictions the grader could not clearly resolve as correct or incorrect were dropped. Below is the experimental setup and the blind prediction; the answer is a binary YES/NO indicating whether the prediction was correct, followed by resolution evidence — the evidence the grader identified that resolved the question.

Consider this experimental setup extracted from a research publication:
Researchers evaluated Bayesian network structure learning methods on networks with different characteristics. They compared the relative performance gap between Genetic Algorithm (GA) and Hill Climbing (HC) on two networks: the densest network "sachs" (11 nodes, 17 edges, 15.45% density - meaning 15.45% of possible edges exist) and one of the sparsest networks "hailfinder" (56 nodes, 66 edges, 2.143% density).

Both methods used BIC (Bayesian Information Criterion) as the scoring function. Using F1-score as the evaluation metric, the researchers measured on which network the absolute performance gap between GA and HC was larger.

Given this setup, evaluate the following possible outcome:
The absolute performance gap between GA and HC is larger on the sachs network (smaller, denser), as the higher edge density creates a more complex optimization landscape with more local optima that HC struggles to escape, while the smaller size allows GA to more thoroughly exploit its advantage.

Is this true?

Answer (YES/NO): NO